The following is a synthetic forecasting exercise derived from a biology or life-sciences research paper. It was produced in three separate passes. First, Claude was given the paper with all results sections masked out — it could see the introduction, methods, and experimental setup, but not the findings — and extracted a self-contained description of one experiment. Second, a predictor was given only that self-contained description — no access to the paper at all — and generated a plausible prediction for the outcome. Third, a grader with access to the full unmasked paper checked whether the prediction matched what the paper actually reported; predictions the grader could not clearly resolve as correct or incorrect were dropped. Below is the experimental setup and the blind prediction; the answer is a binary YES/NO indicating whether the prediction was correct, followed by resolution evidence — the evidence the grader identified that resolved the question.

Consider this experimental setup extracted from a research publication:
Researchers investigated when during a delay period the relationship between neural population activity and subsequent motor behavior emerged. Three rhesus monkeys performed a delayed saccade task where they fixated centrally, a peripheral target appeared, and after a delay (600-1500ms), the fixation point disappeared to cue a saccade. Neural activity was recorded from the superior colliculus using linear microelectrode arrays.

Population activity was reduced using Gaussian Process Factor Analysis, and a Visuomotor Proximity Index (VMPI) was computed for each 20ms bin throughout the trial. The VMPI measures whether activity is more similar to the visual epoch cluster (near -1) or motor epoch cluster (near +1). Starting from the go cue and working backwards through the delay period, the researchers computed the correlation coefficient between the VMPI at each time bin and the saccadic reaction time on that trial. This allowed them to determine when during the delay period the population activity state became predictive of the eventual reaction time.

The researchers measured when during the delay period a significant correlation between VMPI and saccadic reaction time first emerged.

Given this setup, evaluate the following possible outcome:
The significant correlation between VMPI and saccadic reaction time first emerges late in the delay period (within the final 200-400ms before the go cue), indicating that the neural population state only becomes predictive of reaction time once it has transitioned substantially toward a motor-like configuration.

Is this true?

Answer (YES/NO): YES